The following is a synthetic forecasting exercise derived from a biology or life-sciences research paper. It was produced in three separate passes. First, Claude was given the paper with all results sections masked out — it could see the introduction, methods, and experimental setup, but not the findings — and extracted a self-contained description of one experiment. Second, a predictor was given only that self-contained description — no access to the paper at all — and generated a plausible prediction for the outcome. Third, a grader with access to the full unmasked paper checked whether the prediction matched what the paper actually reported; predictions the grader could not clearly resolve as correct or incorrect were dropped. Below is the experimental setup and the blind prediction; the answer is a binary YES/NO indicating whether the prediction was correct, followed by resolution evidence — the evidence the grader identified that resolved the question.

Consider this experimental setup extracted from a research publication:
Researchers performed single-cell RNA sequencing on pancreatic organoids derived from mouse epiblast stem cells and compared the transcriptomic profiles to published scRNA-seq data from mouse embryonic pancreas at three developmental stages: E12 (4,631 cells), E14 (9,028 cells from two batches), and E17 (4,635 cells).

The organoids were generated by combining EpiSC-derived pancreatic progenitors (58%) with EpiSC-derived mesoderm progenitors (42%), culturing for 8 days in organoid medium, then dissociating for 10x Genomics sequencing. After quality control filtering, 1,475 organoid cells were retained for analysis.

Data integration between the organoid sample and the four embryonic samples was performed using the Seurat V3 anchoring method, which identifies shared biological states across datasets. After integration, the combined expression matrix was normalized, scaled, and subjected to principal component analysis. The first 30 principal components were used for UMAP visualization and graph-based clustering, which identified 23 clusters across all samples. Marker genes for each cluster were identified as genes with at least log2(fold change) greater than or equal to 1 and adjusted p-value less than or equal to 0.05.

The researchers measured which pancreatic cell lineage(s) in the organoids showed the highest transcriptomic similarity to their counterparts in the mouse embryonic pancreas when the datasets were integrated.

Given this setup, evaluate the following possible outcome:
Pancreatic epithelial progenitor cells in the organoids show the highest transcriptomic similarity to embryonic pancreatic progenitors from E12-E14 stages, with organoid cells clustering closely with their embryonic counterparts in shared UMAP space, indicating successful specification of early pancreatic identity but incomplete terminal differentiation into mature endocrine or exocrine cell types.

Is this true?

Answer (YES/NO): NO